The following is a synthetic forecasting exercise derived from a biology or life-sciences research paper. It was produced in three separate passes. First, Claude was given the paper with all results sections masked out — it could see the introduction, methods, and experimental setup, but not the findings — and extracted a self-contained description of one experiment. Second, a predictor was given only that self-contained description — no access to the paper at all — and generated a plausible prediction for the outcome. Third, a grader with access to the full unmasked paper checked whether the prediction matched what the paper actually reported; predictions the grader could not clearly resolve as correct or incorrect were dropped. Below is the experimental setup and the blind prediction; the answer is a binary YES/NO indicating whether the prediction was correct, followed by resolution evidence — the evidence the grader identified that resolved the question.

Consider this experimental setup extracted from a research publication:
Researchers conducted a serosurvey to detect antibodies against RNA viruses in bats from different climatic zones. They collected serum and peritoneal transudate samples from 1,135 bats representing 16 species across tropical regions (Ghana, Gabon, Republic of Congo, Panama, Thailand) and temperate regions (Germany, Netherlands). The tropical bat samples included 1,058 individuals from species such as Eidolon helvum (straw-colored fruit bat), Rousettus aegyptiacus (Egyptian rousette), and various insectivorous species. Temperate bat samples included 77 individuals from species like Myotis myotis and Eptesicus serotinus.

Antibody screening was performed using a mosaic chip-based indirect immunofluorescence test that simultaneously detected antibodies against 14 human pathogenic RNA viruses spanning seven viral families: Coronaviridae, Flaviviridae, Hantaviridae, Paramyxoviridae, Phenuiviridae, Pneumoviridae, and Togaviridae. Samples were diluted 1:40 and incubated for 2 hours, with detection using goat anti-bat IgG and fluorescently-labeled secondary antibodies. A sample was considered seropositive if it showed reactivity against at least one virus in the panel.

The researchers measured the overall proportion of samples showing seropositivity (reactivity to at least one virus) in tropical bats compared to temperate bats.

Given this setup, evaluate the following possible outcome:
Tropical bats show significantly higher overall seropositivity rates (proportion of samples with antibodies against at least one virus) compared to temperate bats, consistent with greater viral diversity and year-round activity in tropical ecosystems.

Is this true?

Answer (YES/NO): YES